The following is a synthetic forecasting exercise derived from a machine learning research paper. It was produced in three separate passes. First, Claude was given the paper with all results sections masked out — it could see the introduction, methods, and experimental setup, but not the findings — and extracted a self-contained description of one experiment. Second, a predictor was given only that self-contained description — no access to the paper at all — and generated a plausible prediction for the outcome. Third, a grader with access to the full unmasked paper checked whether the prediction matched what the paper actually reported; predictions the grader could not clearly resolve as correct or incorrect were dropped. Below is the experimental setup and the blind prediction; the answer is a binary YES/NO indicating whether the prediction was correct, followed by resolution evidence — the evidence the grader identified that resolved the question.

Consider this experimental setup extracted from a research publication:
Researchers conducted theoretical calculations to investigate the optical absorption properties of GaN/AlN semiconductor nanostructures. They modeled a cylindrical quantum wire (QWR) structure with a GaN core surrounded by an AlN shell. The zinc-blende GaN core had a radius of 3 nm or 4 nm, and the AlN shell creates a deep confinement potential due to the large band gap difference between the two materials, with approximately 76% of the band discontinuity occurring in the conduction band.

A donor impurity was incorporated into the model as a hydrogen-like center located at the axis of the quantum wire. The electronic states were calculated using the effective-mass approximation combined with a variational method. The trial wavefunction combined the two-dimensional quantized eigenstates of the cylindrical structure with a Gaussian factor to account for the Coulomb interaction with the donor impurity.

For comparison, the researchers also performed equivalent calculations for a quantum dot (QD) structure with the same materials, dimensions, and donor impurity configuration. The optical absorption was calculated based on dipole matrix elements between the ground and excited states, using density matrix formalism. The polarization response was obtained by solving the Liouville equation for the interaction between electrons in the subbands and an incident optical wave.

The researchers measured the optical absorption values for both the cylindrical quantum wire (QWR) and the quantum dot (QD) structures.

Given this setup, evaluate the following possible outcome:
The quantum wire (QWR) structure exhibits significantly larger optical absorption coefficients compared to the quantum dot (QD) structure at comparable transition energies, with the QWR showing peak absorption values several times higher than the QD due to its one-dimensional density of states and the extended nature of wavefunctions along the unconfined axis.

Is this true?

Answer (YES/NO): NO